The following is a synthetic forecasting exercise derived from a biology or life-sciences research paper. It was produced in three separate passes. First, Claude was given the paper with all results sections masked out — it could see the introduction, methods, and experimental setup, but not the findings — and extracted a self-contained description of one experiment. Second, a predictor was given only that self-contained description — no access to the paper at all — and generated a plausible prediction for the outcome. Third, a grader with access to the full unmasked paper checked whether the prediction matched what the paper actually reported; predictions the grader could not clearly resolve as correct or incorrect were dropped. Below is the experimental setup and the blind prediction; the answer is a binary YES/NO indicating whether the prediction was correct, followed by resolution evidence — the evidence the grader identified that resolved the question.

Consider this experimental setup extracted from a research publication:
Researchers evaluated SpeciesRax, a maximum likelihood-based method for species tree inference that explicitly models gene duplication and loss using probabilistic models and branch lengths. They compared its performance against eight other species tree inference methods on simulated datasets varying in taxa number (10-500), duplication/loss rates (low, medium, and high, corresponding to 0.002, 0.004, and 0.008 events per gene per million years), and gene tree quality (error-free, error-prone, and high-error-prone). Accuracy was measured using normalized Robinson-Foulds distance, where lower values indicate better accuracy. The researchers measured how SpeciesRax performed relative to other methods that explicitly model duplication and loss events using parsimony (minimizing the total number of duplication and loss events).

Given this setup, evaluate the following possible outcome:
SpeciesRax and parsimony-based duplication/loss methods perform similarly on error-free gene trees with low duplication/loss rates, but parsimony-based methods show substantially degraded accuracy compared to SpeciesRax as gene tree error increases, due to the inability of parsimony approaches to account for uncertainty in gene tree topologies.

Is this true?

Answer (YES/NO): NO